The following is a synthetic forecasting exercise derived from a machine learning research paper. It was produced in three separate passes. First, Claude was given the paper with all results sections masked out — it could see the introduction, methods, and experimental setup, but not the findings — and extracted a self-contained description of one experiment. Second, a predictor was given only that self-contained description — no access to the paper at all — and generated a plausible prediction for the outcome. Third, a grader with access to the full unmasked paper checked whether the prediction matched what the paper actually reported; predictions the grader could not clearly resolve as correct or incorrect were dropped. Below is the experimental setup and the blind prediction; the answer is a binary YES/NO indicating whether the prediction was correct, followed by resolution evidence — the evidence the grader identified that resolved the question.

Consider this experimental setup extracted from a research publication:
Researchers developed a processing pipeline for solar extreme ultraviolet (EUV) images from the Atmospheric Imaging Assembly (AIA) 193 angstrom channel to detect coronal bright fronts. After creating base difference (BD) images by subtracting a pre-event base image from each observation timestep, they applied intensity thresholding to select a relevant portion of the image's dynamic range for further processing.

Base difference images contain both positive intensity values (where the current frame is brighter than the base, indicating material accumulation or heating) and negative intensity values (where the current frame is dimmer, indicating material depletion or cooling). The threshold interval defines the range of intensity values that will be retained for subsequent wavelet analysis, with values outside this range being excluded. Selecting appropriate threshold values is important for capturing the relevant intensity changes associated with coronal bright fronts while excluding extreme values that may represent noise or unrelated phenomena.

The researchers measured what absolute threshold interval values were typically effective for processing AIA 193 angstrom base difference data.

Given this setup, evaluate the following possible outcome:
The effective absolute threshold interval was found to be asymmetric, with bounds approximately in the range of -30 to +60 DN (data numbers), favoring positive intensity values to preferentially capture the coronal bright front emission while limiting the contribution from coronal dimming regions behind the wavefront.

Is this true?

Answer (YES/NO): NO